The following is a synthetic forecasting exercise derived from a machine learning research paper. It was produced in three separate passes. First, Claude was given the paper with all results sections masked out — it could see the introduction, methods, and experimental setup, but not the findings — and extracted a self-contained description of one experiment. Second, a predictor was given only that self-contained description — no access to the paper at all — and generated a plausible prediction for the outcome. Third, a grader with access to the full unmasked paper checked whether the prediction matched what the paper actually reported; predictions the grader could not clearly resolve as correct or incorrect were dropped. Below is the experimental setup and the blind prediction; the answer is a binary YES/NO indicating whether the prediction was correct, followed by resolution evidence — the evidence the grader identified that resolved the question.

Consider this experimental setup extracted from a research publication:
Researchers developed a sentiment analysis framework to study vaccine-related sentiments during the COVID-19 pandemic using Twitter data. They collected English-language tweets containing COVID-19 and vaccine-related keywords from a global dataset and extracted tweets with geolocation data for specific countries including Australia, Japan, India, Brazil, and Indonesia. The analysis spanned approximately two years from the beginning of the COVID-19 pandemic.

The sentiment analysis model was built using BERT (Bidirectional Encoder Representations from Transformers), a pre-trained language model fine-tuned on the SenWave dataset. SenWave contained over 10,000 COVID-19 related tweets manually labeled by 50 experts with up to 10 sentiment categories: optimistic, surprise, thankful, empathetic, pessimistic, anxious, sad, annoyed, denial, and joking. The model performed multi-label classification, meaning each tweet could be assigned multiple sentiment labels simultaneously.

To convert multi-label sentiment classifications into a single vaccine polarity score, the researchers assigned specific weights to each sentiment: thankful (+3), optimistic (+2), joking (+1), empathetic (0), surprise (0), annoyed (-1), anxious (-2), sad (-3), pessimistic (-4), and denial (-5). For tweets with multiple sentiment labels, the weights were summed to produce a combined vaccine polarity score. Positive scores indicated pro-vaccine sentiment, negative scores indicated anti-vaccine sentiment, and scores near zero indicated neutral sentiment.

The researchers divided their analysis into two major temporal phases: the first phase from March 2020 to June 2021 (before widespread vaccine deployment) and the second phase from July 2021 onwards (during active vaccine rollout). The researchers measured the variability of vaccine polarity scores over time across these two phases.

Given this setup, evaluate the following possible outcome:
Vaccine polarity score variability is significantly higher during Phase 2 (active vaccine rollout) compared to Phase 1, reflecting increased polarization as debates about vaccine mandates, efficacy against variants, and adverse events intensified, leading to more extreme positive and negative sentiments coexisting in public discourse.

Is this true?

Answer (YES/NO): NO